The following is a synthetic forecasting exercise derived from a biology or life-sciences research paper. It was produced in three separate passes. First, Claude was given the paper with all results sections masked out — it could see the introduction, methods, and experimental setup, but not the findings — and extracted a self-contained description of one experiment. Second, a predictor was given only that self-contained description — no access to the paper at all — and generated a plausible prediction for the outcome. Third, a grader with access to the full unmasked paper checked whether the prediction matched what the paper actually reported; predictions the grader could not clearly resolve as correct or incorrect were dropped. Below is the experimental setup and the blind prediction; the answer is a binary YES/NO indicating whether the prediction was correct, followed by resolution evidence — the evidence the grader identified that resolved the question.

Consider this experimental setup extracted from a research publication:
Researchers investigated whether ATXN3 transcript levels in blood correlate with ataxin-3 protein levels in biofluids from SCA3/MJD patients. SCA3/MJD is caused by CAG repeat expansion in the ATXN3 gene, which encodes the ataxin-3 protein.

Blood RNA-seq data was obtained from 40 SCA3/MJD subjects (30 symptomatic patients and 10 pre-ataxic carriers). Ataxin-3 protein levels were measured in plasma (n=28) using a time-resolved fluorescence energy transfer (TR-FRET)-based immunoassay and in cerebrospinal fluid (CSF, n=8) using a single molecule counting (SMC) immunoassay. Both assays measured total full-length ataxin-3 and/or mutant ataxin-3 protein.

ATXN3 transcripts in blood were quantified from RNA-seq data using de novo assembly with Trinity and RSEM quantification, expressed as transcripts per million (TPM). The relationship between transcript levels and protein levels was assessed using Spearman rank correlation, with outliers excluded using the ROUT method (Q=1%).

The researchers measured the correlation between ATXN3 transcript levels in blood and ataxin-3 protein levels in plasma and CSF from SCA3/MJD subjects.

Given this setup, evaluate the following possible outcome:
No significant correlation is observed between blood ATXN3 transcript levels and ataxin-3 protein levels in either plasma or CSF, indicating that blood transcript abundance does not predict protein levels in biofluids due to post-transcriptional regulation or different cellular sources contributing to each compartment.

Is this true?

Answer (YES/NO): NO